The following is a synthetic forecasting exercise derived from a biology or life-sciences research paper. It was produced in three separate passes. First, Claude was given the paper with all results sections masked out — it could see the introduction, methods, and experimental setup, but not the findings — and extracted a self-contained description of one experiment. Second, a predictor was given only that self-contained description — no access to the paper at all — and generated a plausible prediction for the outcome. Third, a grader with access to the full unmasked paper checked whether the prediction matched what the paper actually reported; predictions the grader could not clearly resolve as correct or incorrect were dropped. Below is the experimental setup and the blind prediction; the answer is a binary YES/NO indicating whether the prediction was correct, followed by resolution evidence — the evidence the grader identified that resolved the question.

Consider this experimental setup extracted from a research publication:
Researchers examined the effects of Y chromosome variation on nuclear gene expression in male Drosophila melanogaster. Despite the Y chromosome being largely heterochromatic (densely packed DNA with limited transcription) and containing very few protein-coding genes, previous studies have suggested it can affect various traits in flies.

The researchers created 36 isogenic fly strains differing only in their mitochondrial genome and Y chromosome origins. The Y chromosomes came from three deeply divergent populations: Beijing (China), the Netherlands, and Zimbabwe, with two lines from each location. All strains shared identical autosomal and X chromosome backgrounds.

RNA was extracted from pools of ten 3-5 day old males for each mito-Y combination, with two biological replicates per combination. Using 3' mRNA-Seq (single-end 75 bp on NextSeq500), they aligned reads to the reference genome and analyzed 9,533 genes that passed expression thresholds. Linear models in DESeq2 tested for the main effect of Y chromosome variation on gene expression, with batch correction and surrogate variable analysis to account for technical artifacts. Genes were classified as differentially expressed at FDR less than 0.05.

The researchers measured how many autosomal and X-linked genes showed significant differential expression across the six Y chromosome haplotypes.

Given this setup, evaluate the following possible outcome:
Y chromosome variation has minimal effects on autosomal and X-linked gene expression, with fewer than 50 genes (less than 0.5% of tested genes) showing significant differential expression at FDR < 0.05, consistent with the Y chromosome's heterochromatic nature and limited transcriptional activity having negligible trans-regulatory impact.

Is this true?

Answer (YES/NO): NO